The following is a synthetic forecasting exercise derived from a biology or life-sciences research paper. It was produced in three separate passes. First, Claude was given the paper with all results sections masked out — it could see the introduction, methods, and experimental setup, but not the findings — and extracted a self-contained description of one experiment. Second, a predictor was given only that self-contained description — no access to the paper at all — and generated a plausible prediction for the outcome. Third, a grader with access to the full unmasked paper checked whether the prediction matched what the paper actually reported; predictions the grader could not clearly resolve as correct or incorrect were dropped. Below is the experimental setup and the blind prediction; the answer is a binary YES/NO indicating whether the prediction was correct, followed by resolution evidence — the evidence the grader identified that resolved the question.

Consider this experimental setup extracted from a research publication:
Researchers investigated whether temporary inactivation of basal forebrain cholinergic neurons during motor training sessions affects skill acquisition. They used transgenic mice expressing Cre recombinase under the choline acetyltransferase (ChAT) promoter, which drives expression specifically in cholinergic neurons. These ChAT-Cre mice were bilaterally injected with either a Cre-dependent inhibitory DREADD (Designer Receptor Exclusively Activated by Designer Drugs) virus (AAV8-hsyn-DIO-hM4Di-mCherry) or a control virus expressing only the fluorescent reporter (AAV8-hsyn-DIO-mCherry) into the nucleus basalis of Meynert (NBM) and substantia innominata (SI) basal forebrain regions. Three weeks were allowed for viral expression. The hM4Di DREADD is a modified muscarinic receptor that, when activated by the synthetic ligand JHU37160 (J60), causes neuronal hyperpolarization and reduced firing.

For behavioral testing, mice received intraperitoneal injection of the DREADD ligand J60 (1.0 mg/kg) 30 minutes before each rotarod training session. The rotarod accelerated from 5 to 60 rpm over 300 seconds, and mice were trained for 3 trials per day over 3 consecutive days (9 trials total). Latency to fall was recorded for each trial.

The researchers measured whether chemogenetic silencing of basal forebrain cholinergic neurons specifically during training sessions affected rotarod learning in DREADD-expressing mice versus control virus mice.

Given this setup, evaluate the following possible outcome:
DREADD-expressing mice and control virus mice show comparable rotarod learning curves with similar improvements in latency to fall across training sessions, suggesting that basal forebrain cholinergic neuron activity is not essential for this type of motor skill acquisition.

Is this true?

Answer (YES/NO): NO